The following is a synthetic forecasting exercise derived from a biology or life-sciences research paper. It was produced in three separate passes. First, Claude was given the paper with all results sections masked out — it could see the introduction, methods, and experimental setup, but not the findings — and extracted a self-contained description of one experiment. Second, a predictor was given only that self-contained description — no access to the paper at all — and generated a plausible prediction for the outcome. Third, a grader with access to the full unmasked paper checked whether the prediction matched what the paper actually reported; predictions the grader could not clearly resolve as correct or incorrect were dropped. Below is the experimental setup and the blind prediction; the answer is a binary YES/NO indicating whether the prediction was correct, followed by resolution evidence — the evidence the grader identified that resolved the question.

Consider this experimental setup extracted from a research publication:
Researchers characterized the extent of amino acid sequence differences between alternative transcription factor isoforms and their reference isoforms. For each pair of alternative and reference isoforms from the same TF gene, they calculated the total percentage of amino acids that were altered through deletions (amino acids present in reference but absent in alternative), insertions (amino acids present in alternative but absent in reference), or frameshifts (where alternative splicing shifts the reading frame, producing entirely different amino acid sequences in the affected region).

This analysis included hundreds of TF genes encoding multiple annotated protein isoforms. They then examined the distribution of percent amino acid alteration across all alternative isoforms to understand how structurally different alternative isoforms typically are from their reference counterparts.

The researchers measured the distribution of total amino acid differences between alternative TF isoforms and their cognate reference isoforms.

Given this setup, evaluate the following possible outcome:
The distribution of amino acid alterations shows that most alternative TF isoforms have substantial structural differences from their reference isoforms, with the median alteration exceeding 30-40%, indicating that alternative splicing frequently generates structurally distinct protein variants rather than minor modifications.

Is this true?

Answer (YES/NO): NO